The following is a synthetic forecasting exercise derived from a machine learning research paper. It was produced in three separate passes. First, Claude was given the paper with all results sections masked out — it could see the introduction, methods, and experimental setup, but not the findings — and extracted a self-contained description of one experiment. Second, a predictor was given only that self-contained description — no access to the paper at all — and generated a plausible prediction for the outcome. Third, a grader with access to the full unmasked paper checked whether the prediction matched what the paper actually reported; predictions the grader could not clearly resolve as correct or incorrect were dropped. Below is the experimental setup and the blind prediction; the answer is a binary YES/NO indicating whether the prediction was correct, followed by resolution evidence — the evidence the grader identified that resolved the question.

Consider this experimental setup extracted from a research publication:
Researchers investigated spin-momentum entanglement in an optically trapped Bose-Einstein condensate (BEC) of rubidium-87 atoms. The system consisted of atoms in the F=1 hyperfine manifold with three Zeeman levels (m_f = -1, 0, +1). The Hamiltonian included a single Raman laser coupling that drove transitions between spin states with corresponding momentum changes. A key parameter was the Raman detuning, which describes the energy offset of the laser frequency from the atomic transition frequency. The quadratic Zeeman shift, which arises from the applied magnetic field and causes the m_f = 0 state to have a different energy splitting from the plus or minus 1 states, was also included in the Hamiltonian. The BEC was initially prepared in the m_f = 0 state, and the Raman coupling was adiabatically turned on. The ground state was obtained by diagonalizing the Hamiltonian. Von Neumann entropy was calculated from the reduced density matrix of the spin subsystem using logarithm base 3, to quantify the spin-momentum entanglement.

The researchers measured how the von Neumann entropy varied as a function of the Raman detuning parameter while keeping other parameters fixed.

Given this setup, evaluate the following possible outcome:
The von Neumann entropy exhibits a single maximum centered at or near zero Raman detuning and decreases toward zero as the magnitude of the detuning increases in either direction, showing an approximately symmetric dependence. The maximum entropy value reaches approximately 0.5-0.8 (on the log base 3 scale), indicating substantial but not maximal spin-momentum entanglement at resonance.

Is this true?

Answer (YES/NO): NO